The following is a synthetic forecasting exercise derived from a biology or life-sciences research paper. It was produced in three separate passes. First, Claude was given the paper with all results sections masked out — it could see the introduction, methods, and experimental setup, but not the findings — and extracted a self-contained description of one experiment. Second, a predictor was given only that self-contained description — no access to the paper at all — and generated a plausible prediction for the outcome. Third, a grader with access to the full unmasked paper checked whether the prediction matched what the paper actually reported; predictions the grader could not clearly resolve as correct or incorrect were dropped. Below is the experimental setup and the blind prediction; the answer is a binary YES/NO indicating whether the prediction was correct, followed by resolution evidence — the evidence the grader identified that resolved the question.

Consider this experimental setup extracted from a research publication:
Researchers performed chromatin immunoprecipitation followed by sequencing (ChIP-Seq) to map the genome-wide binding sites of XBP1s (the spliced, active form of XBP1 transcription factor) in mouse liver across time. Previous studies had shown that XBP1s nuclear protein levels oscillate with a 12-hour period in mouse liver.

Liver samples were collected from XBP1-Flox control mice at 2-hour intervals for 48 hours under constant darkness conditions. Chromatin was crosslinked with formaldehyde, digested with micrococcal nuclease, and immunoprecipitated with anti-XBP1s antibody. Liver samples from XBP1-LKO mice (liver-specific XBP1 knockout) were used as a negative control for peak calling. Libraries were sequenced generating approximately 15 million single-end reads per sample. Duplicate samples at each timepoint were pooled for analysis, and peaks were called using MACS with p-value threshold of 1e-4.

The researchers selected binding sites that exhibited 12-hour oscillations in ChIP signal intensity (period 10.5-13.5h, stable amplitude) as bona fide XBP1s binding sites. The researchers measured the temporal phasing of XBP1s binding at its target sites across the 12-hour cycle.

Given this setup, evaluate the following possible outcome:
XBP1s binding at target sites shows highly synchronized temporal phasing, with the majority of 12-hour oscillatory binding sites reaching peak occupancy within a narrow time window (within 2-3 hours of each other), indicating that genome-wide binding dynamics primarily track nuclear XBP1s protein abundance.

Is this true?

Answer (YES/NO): YES